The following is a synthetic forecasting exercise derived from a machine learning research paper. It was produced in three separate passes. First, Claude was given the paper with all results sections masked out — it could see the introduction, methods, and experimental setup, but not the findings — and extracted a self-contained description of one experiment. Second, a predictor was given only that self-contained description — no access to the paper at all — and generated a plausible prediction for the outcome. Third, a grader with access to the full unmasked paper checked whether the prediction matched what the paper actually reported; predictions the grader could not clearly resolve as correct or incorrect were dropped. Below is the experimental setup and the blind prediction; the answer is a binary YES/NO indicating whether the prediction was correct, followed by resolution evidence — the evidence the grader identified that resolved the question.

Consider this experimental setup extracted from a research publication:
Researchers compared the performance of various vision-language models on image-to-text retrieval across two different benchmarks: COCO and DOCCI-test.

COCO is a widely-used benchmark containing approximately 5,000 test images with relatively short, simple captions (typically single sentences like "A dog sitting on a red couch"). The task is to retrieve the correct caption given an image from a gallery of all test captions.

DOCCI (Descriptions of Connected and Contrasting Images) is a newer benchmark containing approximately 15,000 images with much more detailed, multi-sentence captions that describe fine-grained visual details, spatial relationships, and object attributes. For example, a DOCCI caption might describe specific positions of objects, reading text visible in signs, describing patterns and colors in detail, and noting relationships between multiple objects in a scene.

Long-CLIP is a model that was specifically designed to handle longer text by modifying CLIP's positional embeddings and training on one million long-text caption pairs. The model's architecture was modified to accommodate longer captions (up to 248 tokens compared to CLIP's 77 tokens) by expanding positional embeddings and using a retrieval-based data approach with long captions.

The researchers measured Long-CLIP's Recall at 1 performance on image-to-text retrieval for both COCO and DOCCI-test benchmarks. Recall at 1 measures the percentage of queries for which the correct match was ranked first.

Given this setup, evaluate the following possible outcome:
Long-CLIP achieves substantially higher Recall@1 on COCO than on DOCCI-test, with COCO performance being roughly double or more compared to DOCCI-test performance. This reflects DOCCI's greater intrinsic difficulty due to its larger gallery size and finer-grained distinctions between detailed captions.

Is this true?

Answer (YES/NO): NO